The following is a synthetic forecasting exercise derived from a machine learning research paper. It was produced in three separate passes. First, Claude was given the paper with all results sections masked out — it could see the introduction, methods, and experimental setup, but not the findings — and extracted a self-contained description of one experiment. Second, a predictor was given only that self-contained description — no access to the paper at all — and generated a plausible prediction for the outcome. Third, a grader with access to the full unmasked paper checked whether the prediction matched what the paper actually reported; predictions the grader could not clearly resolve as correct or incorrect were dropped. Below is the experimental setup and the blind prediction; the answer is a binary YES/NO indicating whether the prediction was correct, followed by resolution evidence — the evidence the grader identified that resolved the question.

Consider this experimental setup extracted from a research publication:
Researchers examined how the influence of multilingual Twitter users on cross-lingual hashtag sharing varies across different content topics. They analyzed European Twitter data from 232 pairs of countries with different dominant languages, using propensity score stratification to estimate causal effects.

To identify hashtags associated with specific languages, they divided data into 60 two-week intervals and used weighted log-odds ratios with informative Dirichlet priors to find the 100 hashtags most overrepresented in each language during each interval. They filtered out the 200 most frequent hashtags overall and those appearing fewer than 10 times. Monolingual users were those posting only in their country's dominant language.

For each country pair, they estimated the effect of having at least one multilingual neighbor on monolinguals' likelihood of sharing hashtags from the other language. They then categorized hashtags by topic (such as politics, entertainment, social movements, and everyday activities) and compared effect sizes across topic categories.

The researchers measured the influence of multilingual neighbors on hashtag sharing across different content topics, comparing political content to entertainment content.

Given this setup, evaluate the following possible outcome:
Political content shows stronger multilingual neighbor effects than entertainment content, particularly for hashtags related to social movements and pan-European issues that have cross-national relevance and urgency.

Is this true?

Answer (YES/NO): NO